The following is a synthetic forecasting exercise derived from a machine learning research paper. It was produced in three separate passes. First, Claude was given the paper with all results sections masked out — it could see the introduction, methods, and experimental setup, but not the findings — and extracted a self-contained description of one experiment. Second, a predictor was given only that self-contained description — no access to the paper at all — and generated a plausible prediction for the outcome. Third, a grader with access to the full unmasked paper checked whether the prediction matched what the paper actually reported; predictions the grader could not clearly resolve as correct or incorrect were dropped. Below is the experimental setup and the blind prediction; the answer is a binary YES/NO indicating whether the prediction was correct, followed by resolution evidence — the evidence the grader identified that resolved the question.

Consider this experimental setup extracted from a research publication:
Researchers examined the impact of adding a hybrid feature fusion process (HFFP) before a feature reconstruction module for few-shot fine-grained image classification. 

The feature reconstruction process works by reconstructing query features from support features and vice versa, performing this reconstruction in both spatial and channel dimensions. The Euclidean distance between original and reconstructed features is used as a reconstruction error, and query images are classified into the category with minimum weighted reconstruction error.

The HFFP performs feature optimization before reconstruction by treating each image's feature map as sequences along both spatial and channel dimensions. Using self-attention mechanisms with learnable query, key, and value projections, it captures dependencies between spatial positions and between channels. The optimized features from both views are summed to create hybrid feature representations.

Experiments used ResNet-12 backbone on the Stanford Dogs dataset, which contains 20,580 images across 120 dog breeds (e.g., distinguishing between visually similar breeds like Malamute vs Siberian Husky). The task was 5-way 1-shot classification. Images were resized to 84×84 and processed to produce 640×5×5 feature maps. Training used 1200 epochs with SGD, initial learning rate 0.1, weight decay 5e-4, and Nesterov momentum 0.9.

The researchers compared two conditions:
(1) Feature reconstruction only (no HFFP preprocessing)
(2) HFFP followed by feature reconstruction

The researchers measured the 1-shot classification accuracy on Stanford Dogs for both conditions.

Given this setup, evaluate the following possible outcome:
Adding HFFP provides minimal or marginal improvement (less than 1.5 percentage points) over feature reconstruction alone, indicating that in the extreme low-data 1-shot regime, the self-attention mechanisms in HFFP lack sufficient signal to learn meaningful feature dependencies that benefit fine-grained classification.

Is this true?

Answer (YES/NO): NO